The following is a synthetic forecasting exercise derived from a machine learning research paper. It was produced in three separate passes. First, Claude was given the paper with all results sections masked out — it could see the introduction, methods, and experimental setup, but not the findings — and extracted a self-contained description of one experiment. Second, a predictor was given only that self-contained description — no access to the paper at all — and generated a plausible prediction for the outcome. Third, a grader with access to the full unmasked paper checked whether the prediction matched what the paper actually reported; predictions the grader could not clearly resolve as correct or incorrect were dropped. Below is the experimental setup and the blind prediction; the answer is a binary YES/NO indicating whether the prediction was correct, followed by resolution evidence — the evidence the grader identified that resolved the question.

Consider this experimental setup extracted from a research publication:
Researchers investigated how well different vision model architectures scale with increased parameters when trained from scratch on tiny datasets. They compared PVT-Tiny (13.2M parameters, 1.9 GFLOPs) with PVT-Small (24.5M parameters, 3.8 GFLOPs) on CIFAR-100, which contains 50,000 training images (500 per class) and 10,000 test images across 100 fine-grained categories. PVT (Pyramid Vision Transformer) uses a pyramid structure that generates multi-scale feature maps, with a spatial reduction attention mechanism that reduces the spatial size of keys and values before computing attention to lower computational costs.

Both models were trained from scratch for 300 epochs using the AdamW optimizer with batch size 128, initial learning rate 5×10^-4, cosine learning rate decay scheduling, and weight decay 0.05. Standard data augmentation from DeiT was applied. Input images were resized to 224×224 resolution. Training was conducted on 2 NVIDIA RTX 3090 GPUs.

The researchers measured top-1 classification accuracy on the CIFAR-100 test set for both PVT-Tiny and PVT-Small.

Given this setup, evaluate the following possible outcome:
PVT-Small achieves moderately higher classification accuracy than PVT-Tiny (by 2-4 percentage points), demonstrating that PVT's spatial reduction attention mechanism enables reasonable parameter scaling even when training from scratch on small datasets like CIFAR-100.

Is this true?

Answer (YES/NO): NO